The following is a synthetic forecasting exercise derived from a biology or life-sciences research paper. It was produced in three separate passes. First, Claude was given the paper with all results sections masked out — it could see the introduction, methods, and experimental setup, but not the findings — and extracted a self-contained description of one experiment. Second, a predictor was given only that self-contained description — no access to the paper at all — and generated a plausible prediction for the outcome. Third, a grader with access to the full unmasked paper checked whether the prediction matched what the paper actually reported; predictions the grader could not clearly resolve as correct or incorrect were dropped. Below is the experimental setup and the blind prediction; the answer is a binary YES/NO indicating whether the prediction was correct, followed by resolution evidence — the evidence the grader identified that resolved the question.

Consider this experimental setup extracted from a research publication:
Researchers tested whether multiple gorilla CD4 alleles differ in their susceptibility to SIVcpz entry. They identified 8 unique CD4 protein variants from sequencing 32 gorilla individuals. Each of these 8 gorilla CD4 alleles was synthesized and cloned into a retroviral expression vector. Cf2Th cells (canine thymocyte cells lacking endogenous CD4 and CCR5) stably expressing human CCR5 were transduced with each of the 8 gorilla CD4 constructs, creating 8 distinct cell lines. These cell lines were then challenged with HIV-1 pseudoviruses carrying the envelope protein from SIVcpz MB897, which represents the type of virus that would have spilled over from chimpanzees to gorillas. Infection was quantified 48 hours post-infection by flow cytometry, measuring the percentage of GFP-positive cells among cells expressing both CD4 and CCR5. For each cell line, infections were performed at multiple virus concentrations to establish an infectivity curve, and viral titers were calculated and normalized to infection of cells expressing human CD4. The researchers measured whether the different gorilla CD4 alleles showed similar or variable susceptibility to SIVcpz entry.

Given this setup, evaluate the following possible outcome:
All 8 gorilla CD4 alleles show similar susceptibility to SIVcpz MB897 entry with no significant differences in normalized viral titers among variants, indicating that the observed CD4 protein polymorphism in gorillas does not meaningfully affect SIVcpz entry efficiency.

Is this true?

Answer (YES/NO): NO